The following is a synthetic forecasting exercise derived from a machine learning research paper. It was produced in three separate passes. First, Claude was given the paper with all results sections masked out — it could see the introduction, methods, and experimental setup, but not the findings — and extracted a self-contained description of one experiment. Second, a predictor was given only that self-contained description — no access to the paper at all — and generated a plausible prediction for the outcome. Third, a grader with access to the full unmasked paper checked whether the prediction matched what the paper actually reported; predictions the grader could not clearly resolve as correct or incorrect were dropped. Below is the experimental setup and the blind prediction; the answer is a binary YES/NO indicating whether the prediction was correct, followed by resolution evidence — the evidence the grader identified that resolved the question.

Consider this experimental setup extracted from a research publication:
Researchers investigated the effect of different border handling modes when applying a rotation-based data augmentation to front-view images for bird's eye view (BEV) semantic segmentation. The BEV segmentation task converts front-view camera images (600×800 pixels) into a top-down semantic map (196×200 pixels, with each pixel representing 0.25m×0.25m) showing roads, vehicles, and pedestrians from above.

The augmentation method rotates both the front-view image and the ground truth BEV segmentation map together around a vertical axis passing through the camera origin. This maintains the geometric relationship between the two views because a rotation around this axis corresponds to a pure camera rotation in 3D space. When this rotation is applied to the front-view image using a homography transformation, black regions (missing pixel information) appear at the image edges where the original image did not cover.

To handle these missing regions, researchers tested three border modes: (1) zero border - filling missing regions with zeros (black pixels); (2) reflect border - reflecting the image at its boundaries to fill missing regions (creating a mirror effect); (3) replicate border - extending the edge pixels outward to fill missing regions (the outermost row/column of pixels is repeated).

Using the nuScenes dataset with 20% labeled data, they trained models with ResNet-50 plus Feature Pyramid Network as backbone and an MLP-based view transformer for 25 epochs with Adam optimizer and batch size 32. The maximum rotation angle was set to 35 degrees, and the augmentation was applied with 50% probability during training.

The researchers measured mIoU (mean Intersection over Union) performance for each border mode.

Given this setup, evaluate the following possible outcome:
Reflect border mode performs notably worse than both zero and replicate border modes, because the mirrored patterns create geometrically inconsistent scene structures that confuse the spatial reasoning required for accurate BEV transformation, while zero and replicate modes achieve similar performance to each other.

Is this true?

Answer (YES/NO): NO